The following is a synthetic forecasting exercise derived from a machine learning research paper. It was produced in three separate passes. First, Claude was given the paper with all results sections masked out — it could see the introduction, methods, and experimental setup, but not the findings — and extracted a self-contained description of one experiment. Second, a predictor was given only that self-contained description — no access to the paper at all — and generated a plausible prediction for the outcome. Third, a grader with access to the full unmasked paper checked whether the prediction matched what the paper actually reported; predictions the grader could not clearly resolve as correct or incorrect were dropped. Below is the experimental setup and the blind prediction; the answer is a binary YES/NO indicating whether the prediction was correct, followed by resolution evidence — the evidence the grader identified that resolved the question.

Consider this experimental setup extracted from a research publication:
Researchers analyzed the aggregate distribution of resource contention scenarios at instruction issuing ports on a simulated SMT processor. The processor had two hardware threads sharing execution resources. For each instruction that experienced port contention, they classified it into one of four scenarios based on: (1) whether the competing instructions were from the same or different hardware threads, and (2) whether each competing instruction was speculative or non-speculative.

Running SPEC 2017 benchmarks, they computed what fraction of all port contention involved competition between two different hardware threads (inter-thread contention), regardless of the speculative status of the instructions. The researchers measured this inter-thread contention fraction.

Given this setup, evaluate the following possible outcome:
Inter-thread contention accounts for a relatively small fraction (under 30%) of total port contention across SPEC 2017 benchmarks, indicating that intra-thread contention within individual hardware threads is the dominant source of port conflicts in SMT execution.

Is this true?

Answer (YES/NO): NO